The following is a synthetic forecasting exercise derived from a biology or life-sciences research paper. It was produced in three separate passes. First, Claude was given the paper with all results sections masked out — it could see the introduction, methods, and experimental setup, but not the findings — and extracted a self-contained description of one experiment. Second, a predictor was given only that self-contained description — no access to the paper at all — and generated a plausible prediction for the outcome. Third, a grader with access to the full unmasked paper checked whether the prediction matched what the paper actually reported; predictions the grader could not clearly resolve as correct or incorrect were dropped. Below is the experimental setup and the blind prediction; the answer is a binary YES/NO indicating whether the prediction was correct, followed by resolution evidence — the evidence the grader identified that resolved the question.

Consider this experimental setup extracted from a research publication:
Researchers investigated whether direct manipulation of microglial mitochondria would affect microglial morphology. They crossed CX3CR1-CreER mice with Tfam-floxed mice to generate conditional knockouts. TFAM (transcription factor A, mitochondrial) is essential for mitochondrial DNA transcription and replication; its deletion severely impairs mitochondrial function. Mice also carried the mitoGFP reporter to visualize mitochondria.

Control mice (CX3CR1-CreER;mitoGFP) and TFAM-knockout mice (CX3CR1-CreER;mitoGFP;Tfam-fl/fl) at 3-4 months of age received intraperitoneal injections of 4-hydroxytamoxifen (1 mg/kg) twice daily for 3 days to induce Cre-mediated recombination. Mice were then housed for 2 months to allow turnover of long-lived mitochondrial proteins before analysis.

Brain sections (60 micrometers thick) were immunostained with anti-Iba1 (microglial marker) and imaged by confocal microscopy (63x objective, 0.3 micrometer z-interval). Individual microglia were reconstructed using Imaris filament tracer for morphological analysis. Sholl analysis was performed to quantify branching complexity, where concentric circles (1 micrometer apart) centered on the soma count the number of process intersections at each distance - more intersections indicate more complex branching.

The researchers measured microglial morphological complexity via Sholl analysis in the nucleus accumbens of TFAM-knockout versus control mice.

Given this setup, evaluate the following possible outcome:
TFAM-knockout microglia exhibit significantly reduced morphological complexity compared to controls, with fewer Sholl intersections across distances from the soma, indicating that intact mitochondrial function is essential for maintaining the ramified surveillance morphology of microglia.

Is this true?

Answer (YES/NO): NO